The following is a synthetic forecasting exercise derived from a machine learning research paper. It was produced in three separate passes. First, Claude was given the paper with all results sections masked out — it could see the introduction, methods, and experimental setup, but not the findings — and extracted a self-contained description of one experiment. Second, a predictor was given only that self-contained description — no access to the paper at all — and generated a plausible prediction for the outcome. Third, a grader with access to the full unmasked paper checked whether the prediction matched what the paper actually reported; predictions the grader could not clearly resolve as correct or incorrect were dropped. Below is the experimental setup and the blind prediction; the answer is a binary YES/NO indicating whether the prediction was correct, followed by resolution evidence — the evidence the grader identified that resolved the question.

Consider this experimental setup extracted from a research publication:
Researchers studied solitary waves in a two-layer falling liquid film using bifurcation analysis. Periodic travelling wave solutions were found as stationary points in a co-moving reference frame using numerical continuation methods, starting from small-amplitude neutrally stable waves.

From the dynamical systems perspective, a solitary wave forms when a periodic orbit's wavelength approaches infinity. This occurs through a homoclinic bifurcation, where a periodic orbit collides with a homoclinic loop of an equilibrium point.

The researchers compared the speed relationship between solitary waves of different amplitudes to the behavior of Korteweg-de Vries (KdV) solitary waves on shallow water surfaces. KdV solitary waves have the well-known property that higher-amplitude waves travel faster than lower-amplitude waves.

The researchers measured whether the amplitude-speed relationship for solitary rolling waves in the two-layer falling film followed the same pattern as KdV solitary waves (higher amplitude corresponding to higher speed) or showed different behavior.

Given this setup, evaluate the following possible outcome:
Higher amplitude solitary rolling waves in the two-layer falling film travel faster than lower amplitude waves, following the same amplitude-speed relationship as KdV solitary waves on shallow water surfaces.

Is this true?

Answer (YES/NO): YES